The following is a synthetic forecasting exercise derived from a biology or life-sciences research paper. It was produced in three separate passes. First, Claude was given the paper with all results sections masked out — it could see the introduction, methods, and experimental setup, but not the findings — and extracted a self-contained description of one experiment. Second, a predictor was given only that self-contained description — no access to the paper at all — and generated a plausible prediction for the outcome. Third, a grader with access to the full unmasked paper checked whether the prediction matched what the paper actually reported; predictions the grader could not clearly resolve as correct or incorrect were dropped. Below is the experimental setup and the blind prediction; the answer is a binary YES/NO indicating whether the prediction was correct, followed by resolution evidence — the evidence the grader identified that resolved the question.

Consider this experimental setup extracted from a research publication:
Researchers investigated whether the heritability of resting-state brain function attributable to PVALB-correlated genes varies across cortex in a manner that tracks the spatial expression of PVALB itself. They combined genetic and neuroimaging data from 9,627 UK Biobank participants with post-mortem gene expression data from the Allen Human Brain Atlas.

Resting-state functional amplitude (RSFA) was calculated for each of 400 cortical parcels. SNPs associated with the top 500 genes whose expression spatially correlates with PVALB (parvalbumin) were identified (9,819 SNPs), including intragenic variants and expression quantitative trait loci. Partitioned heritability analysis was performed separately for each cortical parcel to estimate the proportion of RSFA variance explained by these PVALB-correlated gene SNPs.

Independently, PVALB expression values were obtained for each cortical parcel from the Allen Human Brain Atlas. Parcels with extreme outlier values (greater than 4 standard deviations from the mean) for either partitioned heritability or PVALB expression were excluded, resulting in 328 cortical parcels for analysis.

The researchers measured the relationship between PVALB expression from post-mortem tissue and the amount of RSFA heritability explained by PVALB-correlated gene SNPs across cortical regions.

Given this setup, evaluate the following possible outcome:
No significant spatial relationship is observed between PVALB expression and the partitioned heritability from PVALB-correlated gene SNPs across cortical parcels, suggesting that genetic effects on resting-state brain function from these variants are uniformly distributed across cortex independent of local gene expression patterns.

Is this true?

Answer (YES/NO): NO